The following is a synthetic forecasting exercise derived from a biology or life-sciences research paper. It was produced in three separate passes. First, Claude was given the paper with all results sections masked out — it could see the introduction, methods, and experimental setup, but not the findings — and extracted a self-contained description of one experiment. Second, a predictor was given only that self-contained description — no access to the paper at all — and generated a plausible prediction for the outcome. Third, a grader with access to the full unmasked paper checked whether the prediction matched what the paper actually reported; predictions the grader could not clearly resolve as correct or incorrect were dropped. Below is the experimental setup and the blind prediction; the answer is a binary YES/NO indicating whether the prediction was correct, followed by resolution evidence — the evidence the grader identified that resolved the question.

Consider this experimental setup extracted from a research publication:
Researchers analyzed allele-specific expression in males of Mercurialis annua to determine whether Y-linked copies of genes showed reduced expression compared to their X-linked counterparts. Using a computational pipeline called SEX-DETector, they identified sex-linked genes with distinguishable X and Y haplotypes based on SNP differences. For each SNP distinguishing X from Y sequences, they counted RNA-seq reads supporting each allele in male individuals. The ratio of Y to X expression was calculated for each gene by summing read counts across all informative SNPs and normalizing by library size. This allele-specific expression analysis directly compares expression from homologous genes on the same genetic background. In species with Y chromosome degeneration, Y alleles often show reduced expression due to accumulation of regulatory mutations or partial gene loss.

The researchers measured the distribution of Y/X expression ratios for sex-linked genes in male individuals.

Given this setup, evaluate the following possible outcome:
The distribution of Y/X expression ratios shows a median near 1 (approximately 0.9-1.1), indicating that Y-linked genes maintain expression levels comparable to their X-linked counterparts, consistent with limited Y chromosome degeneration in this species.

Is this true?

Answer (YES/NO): YES